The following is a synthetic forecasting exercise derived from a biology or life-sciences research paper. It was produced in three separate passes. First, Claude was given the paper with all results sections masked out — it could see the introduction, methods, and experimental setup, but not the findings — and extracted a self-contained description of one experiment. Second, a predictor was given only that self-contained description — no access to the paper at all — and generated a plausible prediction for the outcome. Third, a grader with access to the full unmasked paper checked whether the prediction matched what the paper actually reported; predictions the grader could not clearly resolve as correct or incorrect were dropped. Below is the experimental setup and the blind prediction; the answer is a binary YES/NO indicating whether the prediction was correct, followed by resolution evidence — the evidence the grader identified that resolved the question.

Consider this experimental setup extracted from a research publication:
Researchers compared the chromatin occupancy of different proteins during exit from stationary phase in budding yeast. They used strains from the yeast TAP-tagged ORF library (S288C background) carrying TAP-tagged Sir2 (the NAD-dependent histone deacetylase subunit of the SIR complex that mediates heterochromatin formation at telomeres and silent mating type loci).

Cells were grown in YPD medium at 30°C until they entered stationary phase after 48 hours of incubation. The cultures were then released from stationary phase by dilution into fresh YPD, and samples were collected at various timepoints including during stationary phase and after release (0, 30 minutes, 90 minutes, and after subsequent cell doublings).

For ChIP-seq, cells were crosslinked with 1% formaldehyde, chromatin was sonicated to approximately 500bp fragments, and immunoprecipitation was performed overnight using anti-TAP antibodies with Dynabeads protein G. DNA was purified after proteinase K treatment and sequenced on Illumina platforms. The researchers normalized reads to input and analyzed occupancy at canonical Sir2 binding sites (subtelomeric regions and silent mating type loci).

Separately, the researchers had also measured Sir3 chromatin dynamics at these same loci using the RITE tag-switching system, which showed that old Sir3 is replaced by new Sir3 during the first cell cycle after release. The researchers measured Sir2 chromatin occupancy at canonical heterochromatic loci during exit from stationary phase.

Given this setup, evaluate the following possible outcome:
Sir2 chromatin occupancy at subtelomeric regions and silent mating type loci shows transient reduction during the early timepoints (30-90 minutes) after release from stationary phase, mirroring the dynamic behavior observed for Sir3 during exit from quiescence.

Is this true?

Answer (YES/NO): NO